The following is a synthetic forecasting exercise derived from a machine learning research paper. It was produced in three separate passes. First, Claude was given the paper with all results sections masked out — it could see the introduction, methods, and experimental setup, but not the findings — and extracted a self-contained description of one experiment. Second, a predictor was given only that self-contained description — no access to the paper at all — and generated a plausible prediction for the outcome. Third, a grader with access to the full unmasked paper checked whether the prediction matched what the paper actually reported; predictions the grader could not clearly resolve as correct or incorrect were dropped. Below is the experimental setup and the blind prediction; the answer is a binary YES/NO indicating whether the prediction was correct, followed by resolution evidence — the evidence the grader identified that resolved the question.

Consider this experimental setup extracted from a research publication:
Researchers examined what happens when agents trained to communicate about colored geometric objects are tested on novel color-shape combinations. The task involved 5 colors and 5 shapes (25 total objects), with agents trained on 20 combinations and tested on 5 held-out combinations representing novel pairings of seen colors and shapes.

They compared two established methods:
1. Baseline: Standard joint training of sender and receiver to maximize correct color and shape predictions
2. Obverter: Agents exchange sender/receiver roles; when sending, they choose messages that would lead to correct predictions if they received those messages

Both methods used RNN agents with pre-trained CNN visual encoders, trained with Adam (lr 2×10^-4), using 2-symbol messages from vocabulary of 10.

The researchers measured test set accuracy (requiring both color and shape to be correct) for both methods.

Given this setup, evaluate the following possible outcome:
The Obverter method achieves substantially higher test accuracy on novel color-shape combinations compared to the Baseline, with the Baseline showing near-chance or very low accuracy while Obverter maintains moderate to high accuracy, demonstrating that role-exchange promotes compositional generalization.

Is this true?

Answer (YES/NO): NO